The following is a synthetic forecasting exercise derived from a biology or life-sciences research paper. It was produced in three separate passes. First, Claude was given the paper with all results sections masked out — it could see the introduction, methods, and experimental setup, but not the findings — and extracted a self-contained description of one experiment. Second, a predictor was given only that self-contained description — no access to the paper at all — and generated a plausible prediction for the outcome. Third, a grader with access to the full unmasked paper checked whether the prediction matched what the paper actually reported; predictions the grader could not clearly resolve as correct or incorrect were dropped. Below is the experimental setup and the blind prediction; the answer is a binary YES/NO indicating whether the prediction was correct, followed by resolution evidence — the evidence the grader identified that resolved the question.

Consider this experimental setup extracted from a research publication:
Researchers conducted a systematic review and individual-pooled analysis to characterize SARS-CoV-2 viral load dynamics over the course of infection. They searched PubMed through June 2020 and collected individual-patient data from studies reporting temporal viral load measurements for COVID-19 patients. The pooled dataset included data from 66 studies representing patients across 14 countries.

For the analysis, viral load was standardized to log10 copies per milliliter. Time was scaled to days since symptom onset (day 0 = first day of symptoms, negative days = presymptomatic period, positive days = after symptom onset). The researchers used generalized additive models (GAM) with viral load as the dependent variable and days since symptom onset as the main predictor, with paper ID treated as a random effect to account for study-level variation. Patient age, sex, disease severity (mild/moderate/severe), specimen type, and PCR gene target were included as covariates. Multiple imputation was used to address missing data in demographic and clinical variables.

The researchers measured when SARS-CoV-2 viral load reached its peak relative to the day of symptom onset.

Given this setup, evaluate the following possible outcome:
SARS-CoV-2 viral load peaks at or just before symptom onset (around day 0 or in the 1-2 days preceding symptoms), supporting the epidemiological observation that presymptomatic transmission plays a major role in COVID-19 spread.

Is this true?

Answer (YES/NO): NO